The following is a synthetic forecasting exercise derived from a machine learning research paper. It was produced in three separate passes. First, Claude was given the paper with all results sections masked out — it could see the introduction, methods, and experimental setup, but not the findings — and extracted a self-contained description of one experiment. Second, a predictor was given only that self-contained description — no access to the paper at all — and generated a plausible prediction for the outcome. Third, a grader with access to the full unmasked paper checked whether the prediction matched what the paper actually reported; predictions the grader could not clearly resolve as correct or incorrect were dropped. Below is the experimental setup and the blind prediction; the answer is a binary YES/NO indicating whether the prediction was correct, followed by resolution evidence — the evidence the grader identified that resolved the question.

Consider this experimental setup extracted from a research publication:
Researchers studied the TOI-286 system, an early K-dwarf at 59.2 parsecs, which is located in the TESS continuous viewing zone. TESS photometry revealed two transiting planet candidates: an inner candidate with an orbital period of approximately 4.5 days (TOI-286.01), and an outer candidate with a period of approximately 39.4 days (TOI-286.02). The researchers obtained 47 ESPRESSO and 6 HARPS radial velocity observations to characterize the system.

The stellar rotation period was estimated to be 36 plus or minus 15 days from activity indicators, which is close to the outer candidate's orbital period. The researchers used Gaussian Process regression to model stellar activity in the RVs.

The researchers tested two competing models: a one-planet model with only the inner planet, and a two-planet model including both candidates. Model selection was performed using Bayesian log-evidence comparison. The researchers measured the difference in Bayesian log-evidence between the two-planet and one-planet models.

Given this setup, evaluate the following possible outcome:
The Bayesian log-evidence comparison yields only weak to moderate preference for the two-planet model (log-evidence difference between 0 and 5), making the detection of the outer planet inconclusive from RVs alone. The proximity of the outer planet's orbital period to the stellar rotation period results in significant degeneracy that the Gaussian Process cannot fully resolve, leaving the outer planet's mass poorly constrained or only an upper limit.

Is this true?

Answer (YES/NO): NO